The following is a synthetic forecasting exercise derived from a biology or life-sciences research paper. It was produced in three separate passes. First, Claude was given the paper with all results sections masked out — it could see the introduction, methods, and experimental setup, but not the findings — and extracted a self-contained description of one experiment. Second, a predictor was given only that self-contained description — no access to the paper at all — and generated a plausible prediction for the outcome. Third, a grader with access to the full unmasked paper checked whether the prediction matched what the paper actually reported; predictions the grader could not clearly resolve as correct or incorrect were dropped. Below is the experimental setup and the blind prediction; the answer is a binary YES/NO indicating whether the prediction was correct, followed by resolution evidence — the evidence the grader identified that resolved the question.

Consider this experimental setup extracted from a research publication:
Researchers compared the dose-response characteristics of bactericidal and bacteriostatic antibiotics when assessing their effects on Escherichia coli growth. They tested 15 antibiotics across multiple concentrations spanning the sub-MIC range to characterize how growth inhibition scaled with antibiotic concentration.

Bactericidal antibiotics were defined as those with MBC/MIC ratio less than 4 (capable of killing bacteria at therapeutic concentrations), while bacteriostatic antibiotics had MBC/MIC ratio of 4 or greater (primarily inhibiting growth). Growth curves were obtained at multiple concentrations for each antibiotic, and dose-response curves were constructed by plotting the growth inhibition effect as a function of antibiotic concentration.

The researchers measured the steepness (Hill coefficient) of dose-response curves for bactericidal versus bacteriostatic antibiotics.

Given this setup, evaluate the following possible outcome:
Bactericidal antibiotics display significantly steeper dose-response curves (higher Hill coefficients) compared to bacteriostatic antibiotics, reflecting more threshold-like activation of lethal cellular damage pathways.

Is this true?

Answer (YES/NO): YES